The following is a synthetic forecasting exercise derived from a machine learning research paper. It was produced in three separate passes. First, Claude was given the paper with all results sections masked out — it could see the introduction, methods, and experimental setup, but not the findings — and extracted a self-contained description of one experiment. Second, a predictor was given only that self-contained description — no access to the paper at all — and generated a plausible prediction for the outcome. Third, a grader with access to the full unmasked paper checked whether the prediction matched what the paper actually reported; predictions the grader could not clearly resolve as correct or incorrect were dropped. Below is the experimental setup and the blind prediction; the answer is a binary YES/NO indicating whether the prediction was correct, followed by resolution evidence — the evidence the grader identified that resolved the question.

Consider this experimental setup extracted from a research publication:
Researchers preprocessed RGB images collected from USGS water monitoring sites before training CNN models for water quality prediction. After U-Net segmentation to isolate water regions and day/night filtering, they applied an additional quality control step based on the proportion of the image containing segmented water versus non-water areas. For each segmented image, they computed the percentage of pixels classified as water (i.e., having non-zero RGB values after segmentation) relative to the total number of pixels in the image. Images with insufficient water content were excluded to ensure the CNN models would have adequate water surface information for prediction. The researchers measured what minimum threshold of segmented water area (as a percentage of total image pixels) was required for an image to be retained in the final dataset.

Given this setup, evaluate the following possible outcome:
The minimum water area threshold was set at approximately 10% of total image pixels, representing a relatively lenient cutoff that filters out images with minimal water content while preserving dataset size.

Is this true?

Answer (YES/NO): NO